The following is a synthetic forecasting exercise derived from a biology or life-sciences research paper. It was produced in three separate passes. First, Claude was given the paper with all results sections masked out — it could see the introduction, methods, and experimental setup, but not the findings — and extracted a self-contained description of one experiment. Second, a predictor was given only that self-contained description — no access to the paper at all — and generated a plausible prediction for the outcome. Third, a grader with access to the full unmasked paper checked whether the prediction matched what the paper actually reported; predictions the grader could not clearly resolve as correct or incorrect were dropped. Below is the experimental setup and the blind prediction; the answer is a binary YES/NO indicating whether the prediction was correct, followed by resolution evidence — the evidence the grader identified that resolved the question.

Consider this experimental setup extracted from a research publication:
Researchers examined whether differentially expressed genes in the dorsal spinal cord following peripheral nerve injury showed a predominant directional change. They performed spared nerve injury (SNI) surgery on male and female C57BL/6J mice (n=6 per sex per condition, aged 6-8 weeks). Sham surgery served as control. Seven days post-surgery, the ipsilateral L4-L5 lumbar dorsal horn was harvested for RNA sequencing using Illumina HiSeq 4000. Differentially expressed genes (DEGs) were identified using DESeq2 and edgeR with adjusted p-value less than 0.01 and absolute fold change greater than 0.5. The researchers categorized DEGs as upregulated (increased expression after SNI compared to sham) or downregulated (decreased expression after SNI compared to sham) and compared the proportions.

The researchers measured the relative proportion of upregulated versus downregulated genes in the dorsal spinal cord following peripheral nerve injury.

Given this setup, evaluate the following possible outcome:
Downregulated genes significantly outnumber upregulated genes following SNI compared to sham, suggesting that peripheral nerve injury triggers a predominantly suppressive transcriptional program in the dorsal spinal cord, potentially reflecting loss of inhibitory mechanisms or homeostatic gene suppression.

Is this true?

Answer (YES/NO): NO